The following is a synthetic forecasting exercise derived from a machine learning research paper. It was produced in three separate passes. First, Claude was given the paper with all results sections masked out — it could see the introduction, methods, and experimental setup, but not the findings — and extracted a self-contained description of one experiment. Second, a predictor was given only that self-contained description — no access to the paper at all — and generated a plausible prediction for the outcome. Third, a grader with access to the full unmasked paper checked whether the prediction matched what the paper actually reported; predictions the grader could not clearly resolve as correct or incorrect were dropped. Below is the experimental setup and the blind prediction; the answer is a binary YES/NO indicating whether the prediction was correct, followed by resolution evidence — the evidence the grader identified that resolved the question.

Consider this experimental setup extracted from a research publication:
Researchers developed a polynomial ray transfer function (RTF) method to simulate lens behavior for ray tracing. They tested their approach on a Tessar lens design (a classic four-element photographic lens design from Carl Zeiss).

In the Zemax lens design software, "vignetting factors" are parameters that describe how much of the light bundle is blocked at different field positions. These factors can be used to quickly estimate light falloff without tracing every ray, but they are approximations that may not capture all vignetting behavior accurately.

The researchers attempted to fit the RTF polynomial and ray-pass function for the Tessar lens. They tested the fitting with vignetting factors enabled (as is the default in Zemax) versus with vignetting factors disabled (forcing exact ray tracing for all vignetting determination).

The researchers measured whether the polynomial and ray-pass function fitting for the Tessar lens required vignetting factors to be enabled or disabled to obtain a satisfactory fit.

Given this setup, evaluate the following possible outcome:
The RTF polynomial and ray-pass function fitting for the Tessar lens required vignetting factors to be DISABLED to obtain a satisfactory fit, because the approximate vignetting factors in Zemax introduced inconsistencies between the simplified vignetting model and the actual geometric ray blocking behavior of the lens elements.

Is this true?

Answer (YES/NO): YES